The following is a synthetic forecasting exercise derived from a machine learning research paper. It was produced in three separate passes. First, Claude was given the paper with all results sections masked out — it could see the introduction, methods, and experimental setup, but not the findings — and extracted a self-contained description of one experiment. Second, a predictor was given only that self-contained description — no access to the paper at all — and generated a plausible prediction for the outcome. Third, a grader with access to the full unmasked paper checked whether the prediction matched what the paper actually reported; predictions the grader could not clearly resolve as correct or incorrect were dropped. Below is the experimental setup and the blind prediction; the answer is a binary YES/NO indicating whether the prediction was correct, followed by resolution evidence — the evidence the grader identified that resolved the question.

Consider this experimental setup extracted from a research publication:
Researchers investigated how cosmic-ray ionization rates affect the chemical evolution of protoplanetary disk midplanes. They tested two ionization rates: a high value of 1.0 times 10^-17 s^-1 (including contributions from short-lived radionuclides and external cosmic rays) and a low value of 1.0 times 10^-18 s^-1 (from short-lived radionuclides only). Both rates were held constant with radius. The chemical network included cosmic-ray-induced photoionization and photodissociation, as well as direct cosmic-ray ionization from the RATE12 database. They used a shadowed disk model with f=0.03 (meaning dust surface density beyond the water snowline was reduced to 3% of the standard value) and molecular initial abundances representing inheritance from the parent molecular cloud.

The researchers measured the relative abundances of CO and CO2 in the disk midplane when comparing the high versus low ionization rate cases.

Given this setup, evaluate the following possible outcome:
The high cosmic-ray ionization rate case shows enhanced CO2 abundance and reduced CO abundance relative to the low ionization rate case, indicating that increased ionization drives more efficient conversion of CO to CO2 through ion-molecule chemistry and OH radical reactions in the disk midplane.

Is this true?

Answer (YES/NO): YES